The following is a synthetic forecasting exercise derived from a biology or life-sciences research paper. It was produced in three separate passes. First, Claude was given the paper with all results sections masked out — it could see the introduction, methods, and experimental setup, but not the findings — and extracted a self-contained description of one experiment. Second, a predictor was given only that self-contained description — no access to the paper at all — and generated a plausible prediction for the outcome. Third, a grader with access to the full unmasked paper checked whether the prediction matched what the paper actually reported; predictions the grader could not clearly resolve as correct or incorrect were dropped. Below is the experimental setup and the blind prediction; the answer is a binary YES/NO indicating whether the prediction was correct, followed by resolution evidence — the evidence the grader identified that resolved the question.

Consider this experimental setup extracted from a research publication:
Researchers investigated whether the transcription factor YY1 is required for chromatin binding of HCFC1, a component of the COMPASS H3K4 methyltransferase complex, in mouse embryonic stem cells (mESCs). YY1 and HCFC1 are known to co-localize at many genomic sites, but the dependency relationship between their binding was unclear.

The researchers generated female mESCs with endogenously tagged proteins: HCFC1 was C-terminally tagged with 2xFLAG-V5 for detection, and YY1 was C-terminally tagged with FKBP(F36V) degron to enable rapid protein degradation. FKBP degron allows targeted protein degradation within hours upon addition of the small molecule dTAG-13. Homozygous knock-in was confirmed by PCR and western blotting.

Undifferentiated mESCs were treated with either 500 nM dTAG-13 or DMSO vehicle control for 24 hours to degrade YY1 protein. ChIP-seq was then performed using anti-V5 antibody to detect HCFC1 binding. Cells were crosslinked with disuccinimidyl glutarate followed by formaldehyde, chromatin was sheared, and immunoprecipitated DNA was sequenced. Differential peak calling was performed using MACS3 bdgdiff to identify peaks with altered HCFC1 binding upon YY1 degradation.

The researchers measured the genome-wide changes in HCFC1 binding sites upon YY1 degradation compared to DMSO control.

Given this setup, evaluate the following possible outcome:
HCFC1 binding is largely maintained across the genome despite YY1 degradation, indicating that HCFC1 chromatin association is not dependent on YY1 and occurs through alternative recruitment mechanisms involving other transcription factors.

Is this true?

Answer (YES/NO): YES